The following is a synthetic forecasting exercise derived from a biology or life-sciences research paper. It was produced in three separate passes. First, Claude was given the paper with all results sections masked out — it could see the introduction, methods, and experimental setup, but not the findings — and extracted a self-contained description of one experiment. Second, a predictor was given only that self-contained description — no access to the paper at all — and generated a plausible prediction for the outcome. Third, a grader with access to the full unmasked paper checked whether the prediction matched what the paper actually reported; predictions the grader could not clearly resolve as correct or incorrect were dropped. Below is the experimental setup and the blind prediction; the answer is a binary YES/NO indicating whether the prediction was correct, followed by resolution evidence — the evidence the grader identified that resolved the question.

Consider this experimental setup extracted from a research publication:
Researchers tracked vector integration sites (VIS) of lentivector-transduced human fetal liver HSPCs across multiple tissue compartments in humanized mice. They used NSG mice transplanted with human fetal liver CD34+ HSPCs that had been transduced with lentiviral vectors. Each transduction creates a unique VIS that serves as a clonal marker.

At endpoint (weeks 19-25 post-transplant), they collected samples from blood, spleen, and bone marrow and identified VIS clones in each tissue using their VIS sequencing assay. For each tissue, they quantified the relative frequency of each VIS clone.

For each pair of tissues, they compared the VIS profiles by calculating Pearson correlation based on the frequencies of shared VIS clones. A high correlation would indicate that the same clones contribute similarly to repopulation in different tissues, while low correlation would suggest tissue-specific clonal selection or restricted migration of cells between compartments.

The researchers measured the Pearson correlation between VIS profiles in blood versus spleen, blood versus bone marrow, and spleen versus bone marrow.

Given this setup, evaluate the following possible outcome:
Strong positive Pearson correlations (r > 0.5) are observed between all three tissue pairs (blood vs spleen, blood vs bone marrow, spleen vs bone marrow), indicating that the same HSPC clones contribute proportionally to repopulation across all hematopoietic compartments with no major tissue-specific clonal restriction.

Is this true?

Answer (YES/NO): NO